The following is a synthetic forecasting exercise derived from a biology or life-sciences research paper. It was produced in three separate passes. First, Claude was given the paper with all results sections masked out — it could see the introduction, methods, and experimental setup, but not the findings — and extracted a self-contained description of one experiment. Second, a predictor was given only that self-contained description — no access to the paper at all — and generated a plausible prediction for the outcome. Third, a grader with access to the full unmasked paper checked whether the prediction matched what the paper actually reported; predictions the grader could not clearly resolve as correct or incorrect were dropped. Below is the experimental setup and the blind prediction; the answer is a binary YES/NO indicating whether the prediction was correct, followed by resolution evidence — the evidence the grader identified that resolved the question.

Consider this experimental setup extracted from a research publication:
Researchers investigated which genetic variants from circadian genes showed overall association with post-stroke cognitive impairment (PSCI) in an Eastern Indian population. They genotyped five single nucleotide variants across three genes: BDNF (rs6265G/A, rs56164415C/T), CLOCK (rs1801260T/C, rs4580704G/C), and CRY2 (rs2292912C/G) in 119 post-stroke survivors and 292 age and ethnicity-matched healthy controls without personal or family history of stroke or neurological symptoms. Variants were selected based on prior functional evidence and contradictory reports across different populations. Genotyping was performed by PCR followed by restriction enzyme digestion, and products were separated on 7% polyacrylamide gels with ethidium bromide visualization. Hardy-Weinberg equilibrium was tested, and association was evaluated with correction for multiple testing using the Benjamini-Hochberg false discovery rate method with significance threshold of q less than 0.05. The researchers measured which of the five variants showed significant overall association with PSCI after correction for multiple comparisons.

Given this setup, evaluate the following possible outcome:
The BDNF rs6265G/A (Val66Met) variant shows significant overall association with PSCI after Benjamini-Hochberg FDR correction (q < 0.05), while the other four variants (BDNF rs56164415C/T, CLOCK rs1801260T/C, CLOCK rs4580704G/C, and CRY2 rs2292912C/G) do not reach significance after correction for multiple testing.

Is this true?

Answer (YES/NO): NO